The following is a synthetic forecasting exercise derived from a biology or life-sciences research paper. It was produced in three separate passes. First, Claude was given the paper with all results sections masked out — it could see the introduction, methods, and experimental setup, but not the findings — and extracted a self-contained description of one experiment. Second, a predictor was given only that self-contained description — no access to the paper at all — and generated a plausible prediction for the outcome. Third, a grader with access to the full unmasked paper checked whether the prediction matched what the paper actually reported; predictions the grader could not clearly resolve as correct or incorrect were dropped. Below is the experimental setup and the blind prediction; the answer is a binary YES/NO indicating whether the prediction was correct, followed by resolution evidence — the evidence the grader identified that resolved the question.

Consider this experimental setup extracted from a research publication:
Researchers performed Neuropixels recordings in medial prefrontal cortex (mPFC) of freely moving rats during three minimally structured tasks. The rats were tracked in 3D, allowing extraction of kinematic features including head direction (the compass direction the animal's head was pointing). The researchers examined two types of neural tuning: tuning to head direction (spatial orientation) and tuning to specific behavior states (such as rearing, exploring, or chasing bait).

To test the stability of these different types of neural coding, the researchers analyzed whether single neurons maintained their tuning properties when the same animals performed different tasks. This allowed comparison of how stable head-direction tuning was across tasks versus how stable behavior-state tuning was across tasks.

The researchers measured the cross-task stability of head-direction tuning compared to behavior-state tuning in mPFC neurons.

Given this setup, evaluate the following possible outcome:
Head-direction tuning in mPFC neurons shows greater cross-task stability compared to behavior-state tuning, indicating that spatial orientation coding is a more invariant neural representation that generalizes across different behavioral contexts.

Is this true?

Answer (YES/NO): YES